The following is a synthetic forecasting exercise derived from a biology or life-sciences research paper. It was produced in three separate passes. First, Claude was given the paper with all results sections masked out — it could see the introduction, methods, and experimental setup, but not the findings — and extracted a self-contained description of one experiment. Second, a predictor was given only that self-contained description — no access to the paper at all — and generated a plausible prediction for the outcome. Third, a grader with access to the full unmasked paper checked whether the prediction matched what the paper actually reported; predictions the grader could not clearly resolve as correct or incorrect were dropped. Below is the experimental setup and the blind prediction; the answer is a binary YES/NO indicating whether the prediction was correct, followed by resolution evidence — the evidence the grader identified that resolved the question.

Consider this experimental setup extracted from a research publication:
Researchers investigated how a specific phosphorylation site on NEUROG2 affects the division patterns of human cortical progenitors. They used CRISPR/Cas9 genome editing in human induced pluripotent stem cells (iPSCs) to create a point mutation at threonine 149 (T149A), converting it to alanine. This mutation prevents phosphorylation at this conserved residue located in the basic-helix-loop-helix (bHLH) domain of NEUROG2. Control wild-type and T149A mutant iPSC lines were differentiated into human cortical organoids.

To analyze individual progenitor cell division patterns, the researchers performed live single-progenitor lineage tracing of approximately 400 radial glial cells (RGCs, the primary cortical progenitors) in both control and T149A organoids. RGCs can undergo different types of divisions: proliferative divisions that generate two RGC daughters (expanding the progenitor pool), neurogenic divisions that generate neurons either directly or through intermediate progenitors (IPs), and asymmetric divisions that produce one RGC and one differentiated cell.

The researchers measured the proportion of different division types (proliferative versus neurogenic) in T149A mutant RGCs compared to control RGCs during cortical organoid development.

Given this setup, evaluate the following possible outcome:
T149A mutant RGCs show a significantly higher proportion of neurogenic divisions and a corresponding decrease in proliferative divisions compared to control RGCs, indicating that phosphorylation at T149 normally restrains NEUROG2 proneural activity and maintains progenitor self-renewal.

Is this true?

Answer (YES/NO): YES